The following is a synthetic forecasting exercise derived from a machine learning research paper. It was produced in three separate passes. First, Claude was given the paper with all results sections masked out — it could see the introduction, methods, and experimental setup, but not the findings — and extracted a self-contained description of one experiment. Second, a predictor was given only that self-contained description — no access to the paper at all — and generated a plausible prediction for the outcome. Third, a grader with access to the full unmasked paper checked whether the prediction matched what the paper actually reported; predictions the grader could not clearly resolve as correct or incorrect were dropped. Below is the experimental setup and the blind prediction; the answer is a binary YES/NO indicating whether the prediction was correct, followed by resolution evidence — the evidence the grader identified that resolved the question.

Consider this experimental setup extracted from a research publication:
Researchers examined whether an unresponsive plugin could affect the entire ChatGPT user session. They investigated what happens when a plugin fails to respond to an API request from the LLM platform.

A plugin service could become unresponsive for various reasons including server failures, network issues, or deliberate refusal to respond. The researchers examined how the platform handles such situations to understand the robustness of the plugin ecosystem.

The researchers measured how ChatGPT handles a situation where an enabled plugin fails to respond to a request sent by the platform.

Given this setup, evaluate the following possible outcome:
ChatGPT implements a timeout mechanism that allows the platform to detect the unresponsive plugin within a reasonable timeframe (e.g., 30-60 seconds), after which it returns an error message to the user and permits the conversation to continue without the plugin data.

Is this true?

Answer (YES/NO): NO